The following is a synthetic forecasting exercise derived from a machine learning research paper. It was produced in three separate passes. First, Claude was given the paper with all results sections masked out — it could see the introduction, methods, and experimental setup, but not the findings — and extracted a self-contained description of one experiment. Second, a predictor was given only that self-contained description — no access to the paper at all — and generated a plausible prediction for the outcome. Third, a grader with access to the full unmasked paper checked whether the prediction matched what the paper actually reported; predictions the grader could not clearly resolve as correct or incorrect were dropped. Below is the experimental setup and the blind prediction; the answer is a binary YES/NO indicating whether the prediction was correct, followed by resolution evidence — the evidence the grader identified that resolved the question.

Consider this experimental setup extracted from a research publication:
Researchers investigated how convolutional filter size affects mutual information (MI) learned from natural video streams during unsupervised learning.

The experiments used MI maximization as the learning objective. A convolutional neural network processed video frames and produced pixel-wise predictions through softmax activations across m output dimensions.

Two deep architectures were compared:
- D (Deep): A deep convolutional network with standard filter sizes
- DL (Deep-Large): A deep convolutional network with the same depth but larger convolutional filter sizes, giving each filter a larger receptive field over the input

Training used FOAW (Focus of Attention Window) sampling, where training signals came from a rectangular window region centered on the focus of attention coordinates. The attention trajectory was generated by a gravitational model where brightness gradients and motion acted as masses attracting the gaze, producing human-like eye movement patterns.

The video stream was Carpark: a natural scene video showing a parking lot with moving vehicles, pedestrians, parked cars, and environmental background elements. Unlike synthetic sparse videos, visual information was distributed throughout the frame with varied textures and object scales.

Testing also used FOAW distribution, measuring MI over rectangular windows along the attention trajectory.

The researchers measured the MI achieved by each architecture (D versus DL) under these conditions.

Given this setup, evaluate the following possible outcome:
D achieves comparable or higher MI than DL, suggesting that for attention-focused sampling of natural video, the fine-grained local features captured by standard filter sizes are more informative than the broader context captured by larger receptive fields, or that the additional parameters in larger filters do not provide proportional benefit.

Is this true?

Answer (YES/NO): YES